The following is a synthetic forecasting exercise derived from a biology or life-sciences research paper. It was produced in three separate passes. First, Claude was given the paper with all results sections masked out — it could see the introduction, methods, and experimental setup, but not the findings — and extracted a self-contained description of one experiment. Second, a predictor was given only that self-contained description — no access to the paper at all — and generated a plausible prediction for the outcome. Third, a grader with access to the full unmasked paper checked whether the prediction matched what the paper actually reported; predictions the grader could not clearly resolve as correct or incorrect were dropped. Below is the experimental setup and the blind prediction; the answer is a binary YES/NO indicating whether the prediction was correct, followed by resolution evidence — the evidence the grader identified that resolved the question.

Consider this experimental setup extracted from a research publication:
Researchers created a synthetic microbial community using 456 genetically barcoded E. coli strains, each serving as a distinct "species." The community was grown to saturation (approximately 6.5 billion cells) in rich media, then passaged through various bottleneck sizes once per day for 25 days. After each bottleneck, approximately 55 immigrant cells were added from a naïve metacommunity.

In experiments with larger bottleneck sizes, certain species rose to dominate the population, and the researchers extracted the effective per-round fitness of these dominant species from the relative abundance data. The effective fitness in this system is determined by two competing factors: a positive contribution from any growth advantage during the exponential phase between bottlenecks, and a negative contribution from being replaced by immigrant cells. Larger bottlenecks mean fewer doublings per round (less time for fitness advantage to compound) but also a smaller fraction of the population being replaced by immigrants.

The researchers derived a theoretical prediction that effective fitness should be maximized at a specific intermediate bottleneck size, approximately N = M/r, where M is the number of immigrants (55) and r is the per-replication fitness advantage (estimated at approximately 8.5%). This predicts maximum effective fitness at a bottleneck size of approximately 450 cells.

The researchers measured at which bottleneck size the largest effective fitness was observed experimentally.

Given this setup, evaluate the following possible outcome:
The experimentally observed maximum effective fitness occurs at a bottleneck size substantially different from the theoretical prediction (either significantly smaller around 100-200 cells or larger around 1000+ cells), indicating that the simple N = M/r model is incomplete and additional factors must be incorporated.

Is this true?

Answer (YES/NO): NO